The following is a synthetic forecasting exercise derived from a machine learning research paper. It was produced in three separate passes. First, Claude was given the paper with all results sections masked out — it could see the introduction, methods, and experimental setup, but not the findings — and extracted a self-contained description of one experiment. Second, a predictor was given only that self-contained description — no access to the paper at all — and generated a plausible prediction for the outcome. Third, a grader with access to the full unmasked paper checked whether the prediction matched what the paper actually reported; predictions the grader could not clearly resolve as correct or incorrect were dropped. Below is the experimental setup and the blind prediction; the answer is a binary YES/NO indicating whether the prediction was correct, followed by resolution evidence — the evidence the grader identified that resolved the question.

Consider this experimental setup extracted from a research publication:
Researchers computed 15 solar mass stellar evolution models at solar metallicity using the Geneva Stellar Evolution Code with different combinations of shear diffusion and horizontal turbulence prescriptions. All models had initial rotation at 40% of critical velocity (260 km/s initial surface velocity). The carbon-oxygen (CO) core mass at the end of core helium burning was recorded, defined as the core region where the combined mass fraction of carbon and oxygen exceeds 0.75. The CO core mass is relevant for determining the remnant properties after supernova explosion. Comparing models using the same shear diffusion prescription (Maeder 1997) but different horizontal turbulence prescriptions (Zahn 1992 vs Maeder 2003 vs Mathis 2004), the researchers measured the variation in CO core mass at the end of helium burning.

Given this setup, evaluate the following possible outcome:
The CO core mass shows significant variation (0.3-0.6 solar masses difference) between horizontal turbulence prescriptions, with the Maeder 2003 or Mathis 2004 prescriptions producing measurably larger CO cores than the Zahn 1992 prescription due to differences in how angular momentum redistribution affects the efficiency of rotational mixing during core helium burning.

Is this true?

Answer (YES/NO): NO